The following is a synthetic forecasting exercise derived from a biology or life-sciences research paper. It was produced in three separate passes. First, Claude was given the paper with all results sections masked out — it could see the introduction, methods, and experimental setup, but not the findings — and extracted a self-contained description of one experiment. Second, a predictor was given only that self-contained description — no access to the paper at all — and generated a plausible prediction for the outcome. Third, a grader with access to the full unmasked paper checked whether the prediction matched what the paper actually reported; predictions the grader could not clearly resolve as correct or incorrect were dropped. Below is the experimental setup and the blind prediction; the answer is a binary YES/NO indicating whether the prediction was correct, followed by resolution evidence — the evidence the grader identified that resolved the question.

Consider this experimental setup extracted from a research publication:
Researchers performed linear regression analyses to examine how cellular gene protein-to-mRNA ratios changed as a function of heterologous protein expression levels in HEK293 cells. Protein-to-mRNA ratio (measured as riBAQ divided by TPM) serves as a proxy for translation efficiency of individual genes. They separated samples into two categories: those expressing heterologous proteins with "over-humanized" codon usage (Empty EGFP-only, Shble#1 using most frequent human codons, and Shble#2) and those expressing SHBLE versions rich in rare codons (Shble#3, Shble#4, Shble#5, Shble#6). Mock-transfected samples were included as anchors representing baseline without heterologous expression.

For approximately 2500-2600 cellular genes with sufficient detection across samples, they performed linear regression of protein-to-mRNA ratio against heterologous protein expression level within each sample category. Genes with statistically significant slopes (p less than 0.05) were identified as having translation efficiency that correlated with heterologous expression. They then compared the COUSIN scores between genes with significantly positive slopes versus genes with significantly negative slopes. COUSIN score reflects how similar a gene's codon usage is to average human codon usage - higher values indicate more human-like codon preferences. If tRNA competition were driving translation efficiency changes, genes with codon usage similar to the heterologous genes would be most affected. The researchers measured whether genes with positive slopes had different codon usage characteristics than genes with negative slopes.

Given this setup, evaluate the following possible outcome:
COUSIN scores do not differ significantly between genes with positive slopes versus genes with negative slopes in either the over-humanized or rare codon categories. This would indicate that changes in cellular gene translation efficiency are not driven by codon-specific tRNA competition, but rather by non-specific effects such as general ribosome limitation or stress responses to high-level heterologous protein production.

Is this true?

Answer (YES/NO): NO